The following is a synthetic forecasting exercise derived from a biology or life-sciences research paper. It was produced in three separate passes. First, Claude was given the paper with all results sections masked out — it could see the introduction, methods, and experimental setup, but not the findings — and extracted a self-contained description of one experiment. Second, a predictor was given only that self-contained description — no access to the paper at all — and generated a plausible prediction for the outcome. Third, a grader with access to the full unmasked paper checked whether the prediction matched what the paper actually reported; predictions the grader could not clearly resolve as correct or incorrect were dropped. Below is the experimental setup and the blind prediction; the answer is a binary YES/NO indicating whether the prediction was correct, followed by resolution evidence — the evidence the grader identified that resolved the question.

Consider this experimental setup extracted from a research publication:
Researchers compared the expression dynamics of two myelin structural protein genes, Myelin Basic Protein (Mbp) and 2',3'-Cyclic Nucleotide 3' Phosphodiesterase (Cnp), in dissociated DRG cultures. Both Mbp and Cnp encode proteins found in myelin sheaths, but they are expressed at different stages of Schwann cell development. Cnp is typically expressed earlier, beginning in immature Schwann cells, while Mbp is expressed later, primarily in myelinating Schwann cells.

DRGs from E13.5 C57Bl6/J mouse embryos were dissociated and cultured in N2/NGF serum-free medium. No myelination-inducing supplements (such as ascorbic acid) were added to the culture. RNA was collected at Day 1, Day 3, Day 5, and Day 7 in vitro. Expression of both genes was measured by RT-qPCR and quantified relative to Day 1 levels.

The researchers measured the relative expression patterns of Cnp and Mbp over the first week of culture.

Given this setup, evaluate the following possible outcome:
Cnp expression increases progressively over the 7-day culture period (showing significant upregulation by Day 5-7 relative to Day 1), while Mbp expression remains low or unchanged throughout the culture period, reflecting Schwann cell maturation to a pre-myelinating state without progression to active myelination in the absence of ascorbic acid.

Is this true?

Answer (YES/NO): NO